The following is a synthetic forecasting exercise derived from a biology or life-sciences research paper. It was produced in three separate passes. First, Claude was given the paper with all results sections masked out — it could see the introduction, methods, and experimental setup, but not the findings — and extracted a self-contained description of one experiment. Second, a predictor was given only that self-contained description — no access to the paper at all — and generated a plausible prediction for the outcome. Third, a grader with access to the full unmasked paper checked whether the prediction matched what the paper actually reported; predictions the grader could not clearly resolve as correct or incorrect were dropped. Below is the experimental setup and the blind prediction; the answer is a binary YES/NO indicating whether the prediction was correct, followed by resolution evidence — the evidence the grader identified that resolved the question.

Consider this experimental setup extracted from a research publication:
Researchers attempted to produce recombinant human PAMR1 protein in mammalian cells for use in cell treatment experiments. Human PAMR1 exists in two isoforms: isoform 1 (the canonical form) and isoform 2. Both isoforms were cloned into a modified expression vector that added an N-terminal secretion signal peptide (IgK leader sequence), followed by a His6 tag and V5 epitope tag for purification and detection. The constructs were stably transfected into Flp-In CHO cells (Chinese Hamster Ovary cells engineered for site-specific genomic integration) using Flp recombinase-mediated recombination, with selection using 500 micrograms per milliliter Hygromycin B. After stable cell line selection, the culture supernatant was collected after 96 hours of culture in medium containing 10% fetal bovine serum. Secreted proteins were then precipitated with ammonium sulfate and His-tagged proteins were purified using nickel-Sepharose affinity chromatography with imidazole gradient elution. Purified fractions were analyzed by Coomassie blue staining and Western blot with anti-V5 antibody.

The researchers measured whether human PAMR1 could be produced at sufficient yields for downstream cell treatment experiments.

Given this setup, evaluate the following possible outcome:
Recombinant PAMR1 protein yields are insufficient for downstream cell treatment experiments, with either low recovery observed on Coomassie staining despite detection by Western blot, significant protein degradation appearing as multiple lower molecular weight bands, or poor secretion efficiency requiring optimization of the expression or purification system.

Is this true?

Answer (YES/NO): YES